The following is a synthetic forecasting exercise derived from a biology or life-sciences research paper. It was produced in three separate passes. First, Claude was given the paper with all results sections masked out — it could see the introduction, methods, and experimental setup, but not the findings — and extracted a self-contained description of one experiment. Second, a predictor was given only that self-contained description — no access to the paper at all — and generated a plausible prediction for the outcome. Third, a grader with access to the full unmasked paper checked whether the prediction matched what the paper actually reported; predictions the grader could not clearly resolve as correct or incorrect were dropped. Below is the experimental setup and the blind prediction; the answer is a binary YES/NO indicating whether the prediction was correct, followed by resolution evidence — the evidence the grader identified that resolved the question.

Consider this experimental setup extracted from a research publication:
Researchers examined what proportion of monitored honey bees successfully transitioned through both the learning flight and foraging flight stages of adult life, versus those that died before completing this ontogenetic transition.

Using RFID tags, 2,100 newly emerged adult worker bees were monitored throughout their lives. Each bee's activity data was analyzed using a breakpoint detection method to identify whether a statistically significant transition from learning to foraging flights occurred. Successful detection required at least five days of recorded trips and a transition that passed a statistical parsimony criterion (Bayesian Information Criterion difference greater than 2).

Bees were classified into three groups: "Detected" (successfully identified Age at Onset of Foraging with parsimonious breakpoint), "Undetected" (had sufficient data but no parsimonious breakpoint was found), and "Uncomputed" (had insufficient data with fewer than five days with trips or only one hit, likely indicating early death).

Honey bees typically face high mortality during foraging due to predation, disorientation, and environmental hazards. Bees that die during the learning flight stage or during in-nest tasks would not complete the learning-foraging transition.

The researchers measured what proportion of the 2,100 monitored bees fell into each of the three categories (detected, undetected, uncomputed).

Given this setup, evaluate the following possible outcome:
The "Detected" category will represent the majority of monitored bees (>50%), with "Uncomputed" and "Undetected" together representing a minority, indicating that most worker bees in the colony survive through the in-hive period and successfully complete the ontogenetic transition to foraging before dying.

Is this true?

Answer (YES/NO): NO